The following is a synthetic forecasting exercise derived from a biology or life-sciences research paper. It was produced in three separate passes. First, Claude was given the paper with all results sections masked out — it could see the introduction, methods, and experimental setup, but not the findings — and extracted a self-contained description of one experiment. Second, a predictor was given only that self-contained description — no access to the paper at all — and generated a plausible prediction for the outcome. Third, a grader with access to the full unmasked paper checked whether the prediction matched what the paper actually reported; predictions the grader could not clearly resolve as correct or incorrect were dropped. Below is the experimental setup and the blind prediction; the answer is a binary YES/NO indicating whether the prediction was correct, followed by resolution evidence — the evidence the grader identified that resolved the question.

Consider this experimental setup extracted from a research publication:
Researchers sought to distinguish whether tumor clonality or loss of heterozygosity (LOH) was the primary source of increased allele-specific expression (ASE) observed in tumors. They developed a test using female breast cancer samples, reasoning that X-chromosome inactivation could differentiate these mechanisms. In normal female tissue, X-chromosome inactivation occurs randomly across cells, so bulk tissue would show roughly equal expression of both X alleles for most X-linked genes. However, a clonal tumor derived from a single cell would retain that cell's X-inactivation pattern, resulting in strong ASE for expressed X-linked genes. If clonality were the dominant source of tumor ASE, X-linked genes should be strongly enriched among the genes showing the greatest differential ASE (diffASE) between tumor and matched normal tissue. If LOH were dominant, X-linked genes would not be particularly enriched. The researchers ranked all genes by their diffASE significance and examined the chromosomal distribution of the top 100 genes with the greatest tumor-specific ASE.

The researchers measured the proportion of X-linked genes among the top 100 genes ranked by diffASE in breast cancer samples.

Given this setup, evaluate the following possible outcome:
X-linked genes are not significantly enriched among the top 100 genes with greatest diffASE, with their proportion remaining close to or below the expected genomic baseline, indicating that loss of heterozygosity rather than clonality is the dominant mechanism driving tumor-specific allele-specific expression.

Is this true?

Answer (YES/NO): NO